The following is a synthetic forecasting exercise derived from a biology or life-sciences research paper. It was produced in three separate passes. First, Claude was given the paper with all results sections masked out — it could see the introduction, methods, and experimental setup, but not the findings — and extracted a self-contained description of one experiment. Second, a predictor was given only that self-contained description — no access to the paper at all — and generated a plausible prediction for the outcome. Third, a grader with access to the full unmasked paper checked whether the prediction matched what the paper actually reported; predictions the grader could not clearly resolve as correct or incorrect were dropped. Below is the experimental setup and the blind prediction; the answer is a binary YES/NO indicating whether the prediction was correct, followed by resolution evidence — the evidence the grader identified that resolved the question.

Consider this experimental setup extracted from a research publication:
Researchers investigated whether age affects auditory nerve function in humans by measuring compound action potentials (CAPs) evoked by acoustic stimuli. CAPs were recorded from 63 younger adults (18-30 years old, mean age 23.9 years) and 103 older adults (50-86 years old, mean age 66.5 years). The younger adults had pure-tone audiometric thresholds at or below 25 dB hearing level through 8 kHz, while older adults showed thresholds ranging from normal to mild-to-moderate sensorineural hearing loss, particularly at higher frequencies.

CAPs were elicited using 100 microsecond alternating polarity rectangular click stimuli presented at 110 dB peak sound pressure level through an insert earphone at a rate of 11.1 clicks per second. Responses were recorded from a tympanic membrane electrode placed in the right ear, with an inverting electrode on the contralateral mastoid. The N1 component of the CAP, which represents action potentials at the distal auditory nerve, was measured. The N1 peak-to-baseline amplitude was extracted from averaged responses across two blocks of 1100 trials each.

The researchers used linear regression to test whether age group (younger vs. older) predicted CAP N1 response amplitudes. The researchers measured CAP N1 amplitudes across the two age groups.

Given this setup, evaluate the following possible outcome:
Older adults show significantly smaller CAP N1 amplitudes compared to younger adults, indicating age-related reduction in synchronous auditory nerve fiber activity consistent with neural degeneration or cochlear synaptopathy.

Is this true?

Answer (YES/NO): YES